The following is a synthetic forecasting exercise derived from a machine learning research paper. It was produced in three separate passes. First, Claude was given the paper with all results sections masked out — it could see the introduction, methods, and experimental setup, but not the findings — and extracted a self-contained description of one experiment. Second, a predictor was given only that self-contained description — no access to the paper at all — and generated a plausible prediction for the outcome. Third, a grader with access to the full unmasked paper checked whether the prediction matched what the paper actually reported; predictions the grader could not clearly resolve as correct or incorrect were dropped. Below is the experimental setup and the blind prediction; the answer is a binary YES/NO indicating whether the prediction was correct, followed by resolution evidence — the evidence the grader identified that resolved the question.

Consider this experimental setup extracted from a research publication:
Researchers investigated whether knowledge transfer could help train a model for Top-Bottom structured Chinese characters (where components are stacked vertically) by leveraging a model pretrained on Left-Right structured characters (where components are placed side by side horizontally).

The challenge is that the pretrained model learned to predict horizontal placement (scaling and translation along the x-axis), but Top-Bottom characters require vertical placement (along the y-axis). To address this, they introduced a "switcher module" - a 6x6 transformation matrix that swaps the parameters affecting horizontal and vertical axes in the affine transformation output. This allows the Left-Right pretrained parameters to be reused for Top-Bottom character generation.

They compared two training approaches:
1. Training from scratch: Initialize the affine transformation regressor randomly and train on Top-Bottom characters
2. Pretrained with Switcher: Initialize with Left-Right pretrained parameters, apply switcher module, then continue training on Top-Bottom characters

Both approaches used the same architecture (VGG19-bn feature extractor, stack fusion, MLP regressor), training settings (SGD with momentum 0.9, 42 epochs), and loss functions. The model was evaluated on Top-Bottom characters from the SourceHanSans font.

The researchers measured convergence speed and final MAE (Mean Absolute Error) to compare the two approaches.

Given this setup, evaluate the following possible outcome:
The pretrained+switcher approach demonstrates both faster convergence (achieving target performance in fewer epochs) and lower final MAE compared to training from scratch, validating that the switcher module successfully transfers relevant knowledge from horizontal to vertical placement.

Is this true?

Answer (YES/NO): NO